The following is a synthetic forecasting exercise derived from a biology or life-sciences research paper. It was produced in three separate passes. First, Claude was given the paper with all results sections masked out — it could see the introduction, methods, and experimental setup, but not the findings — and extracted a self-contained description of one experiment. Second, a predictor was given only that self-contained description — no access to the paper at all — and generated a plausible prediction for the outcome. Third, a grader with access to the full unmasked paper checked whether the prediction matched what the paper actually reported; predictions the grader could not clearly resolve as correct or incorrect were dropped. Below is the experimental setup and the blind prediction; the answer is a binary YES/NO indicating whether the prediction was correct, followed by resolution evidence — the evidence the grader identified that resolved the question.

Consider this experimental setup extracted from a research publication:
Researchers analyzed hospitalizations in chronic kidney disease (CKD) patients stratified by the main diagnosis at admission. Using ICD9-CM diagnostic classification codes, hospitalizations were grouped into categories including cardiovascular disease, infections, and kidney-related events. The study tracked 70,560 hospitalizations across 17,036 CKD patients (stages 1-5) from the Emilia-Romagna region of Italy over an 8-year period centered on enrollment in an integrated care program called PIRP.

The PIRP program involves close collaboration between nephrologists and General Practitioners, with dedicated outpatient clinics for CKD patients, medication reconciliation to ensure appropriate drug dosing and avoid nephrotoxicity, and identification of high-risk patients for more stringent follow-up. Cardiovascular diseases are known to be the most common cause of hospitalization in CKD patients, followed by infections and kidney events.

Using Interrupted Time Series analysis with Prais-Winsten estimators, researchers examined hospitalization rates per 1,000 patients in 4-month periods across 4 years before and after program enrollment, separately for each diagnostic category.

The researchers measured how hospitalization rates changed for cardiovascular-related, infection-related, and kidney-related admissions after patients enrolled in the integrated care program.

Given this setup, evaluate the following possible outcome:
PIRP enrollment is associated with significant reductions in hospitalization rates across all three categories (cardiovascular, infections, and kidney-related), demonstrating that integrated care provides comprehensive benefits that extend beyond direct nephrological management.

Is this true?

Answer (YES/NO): NO